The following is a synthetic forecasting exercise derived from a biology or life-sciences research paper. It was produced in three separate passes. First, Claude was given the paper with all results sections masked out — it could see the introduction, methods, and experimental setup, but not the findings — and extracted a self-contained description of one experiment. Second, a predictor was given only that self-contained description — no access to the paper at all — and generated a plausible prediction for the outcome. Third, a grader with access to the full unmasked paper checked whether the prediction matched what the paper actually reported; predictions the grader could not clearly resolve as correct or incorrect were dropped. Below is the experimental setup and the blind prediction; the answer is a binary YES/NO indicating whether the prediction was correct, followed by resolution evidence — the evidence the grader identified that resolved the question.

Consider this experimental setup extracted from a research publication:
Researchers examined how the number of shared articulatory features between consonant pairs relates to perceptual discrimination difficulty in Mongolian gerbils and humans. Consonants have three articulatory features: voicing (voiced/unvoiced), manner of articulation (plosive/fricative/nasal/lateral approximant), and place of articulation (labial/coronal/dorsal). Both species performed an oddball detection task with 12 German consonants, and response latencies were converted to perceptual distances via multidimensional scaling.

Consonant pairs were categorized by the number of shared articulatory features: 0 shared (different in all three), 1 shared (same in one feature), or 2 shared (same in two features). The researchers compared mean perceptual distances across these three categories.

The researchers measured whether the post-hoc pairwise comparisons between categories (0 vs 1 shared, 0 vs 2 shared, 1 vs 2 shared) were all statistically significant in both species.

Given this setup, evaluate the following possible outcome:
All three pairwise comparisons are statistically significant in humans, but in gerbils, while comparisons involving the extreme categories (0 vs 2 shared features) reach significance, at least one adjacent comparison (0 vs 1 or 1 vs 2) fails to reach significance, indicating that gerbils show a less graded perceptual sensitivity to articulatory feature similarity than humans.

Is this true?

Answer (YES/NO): NO